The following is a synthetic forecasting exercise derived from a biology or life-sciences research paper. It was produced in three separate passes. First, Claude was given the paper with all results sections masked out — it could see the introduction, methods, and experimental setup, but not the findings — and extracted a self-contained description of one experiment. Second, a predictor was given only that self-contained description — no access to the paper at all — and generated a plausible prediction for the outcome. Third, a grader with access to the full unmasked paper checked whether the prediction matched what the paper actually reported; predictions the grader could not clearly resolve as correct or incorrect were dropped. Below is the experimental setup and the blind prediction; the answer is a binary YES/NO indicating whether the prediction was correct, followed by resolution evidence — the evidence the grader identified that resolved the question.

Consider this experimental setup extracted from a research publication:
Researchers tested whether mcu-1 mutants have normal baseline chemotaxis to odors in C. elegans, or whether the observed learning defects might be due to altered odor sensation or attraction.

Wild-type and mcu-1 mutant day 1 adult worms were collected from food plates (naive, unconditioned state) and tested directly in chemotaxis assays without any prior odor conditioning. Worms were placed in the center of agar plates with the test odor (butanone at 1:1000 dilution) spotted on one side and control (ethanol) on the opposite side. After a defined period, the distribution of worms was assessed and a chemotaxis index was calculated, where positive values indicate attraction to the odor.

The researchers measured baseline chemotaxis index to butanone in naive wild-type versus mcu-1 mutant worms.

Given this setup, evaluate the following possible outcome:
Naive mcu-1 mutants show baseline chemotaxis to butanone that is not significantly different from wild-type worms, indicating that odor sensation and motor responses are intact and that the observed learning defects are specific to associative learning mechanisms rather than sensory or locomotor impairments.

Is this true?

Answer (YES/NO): YES